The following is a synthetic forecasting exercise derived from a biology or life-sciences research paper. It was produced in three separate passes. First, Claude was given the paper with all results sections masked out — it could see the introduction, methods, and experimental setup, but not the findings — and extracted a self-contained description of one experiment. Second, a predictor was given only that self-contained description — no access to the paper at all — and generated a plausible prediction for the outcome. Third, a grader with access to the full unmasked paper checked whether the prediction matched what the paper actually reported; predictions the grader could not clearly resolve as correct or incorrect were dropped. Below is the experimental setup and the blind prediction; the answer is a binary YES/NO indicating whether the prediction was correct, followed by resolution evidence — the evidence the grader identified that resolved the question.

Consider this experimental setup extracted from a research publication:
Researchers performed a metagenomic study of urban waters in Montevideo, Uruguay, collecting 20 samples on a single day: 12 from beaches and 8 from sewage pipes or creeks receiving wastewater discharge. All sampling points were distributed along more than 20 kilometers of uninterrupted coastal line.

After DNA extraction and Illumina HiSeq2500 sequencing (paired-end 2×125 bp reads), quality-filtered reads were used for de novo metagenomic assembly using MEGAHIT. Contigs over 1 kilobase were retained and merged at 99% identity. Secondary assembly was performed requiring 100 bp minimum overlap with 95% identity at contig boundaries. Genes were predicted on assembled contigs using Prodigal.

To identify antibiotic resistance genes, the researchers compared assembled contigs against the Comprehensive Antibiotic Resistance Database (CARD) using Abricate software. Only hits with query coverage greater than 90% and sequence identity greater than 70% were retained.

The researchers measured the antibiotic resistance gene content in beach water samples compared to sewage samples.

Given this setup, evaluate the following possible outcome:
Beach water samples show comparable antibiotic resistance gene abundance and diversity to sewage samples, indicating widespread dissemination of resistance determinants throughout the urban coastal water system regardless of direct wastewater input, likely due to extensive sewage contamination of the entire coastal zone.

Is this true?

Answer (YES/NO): NO